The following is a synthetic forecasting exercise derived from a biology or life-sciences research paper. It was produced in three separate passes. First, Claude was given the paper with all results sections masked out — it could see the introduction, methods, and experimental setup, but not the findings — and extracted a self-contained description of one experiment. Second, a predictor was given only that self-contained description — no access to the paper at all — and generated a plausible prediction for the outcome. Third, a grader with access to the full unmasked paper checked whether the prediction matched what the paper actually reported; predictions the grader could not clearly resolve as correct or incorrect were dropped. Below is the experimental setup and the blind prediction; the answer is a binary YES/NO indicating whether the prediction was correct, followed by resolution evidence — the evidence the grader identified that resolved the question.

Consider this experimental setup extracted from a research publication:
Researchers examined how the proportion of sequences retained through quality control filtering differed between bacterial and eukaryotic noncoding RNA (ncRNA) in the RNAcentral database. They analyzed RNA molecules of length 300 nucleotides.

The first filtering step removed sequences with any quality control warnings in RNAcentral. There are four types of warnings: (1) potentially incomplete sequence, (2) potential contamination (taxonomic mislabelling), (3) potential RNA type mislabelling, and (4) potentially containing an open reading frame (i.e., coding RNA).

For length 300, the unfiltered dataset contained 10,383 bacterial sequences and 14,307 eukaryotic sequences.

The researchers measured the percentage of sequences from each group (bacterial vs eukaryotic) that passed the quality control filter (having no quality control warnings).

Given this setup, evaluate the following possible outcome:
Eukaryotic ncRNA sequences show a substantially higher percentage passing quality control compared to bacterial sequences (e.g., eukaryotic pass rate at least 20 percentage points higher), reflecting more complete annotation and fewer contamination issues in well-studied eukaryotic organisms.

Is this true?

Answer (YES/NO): YES